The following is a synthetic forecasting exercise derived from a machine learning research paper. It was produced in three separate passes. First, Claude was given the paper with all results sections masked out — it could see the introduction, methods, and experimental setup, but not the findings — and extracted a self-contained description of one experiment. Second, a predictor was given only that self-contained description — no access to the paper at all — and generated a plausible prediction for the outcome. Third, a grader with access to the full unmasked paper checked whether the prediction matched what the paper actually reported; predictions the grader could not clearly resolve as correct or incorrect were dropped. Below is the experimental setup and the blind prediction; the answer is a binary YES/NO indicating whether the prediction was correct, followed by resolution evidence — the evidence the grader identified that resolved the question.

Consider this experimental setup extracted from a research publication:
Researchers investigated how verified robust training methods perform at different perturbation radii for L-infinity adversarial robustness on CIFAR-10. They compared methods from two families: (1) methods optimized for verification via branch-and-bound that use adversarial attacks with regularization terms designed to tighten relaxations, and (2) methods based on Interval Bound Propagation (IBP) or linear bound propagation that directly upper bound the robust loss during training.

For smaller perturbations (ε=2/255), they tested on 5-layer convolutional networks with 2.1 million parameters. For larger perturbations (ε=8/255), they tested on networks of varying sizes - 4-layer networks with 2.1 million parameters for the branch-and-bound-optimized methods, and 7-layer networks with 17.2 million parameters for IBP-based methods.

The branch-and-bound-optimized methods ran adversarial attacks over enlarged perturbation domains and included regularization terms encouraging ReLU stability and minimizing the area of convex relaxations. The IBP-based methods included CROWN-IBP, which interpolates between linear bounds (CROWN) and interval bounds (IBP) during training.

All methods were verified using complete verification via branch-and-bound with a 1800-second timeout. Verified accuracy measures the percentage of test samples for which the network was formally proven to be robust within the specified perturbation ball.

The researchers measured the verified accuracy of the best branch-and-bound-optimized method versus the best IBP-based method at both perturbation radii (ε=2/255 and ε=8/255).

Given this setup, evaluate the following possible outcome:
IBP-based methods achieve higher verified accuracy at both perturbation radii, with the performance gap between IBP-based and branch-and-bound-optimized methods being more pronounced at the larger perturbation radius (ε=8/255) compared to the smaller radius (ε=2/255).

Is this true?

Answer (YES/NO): NO